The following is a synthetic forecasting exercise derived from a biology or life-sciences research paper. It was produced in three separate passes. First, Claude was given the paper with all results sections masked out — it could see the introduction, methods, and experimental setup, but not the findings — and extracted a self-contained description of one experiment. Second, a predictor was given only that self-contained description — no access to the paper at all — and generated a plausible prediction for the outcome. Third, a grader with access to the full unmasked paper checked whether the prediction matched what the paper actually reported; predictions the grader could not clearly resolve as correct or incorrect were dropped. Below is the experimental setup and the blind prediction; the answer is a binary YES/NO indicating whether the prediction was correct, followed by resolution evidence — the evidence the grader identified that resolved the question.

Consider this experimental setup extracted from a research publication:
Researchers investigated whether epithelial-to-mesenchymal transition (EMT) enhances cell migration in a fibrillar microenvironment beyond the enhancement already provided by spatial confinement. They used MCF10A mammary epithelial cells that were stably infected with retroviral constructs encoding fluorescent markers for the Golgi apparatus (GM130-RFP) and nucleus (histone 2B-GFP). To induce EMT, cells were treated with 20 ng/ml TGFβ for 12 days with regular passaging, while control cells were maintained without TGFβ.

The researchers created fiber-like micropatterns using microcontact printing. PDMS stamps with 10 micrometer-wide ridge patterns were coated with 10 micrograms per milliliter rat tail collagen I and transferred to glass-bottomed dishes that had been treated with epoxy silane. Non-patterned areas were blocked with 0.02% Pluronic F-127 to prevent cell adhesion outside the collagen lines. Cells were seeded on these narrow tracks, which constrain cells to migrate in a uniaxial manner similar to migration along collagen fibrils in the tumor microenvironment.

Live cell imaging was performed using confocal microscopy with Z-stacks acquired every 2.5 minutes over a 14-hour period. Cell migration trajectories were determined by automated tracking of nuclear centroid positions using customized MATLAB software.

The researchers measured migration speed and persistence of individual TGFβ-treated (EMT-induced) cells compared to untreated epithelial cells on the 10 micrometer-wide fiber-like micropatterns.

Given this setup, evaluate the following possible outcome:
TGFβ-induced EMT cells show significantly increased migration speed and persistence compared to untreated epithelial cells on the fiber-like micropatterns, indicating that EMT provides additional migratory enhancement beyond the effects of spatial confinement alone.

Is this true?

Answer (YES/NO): YES